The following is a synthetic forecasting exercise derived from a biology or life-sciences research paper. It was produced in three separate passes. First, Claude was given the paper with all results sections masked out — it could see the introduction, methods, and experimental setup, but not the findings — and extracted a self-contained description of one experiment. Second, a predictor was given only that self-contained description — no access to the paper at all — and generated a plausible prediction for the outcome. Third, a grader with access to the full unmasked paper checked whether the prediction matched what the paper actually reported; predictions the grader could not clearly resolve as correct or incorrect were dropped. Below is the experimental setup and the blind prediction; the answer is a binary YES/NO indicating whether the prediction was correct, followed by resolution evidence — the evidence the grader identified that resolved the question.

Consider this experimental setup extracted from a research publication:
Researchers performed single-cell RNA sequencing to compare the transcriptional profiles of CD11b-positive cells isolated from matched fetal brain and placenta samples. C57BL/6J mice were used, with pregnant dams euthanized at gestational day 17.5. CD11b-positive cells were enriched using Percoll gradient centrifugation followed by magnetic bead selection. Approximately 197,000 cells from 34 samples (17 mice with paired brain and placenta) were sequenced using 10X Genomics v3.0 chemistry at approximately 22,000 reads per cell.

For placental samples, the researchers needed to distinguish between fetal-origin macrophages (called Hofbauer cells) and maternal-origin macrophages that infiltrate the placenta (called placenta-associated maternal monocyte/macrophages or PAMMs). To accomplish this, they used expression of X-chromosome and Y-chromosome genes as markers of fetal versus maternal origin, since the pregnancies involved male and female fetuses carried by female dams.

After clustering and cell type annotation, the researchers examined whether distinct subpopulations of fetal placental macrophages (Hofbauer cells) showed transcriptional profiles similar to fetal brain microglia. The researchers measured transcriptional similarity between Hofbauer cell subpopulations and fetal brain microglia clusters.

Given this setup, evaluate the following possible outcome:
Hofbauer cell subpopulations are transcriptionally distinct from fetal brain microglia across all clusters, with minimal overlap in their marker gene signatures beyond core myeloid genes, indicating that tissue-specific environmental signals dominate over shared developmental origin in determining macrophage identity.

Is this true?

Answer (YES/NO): NO